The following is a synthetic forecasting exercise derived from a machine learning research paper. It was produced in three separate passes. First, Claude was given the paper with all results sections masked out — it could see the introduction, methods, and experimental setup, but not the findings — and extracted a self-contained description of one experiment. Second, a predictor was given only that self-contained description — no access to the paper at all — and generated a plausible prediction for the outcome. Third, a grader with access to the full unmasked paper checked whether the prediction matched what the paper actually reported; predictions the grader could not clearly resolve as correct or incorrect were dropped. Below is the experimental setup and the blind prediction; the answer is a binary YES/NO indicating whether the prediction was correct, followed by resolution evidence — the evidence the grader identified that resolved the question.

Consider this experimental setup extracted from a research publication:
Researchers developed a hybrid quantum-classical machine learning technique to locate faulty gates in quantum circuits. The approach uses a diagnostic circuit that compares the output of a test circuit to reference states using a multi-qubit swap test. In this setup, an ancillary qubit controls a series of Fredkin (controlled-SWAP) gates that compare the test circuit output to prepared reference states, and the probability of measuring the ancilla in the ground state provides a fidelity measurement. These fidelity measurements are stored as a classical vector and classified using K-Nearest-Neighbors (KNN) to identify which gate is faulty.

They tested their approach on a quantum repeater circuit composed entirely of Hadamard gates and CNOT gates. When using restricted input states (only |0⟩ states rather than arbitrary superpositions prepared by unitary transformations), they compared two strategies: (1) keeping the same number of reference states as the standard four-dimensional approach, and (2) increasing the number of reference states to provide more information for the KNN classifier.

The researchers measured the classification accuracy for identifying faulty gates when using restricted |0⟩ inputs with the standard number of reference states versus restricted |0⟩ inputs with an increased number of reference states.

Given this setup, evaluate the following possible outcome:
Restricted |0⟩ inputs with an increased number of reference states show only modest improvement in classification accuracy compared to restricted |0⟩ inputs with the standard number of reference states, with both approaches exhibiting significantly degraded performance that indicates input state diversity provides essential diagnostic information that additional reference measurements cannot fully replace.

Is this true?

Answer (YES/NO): YES